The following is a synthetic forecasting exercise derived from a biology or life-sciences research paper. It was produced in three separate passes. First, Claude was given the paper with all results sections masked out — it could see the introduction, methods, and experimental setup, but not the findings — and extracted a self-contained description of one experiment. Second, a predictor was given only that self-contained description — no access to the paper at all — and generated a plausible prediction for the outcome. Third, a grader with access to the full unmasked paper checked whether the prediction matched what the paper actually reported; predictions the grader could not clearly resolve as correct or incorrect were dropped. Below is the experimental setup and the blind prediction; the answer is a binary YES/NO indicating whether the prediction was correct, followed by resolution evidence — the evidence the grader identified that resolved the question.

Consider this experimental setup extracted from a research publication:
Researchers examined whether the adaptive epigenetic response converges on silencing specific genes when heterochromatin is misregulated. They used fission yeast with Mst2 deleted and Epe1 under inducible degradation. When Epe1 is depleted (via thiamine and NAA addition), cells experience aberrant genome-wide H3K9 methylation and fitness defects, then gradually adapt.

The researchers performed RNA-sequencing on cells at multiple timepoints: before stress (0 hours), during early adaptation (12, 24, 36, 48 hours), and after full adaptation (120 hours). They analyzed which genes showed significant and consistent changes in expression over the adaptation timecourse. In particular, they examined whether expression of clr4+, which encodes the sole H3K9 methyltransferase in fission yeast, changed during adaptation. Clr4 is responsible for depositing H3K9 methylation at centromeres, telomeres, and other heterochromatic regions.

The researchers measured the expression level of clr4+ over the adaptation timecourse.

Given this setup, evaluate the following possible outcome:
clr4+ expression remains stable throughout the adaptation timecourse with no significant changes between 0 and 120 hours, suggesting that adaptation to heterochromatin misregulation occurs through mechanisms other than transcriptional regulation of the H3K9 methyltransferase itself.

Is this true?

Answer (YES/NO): NO